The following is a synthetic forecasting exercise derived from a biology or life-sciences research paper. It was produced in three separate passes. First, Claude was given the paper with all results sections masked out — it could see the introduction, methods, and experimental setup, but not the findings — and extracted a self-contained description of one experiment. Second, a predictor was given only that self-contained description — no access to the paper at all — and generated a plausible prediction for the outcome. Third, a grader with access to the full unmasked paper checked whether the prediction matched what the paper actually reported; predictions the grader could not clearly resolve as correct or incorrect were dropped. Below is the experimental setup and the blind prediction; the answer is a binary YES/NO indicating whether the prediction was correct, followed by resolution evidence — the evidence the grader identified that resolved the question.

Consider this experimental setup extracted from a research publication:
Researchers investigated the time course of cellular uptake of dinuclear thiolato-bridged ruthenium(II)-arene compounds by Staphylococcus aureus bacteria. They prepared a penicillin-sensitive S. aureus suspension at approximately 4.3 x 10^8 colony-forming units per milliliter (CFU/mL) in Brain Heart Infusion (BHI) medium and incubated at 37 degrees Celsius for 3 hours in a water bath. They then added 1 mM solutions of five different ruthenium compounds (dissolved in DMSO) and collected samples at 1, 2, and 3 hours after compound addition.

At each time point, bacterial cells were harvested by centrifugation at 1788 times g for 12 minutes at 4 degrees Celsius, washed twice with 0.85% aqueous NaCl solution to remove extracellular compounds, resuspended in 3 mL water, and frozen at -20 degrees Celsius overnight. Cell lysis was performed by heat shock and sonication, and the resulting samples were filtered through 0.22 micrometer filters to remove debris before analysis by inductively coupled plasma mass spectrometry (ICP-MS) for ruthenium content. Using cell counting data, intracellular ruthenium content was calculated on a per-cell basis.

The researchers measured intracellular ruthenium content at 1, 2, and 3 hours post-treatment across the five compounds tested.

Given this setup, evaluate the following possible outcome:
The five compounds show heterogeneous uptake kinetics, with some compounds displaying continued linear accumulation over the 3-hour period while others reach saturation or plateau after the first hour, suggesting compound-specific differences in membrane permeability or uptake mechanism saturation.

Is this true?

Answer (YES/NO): NO